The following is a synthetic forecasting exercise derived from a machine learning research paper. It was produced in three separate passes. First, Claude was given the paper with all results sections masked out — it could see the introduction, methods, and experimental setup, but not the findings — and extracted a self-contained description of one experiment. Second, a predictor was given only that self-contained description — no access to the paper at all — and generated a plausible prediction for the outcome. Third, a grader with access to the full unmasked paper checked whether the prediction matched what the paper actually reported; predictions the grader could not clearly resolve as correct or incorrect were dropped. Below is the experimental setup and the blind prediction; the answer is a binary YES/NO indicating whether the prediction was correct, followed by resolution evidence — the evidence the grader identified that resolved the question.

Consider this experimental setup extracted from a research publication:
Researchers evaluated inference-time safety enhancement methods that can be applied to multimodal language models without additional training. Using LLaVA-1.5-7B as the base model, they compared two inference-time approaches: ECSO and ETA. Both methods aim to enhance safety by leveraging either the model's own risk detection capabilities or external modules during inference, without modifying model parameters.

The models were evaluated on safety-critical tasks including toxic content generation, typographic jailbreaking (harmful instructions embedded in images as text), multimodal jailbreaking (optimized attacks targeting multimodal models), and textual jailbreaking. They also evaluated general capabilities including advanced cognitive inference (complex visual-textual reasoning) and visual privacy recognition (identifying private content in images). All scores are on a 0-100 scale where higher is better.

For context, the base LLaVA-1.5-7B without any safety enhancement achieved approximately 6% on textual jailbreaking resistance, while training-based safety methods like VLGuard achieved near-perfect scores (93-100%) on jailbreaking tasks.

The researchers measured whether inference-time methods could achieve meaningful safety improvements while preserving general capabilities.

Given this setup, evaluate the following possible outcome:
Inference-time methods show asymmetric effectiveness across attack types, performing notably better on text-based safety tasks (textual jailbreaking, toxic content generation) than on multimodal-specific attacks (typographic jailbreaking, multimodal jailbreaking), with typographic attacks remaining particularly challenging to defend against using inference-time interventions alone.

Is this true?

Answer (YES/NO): NO